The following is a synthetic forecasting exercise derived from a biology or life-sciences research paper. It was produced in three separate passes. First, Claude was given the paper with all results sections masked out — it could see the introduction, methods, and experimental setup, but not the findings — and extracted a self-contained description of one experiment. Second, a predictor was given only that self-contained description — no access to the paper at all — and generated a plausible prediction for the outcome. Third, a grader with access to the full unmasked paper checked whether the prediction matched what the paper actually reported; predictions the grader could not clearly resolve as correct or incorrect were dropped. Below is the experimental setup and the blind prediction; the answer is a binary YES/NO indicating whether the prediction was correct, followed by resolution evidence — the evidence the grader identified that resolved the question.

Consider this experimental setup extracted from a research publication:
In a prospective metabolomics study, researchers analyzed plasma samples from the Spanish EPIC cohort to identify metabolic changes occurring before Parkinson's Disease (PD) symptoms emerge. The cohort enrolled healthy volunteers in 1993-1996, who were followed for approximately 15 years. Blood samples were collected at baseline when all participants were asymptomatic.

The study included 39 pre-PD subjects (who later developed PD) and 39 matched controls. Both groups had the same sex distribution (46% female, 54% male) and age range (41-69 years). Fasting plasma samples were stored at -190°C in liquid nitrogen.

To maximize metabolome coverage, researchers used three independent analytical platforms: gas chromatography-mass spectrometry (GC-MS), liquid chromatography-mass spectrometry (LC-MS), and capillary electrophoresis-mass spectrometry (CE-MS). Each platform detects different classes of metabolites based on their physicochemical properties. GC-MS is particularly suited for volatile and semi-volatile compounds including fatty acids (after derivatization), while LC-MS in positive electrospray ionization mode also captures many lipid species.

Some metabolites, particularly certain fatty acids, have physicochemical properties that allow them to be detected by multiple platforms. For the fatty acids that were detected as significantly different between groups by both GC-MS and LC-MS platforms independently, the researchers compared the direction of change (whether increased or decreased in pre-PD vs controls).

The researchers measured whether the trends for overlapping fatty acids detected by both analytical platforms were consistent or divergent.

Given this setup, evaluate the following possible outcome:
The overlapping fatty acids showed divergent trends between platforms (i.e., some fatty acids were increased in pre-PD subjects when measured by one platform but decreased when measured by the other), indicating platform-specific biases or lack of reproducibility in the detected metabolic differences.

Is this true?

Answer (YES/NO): NO